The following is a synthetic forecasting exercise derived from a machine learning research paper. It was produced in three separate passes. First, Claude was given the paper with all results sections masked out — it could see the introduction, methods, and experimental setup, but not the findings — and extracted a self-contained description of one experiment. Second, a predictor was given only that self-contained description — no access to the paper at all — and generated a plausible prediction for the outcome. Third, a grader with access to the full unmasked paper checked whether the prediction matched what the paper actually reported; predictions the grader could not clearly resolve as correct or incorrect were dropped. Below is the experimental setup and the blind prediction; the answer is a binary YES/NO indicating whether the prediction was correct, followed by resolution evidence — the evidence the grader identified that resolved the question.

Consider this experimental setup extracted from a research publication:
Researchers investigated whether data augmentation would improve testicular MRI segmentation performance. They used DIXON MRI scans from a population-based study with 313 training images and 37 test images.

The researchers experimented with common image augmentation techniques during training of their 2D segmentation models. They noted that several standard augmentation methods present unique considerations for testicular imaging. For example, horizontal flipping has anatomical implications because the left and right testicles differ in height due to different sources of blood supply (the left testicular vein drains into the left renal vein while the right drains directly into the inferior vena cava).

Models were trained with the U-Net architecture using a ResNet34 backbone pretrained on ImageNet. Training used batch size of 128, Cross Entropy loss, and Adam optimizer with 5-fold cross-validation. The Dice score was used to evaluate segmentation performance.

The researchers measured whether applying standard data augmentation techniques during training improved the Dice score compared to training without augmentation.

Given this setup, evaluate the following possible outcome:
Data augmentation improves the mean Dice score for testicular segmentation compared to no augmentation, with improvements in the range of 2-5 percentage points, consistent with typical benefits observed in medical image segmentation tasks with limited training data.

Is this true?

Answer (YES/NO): NO